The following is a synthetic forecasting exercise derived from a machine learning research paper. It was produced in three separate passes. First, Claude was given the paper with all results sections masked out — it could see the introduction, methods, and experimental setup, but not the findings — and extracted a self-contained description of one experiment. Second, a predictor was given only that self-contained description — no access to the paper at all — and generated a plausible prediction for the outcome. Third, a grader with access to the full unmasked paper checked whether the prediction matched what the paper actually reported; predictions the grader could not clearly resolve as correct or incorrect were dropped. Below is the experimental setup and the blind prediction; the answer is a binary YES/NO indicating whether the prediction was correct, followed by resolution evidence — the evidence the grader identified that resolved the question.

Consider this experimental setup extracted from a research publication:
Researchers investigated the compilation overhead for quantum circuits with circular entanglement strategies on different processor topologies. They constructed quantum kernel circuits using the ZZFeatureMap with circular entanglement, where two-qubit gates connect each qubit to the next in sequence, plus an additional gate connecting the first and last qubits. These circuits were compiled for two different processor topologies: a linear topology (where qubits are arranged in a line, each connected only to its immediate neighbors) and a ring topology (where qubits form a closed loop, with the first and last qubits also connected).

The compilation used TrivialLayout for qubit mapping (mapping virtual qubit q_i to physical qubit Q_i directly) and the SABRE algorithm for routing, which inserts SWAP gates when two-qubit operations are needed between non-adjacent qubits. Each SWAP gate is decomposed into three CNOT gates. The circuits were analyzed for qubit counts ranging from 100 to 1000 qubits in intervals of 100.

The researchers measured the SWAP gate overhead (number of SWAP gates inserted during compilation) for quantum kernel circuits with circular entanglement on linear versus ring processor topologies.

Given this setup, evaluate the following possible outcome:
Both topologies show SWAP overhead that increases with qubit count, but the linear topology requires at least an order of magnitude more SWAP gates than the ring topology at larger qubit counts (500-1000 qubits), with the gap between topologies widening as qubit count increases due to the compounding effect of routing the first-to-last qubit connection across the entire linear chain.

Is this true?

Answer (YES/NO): NO